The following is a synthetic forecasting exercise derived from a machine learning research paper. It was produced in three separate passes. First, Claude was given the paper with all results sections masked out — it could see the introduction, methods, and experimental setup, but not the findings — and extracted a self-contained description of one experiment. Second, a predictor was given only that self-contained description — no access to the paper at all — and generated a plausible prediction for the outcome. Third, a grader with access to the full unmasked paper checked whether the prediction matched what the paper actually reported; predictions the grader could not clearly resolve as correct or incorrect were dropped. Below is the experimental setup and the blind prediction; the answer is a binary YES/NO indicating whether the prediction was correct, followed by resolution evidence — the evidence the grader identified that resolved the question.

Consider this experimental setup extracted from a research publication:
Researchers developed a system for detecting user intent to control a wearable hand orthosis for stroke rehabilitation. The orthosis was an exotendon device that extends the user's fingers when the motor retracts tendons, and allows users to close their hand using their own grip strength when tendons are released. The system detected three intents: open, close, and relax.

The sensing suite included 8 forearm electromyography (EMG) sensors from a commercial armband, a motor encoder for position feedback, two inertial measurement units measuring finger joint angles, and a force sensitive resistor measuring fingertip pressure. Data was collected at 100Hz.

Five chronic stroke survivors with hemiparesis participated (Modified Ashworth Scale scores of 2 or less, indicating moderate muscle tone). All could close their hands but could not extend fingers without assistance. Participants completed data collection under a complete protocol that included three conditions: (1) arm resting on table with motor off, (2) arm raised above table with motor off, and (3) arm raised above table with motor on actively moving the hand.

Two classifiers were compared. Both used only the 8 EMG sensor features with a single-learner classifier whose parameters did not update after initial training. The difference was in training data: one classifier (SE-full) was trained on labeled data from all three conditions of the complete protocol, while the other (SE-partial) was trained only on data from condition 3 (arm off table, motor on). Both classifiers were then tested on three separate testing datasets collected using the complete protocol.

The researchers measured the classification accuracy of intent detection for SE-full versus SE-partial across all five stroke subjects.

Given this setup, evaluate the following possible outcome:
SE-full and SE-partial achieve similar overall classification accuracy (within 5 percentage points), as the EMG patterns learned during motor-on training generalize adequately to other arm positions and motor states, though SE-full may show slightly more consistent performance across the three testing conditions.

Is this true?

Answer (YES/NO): YES